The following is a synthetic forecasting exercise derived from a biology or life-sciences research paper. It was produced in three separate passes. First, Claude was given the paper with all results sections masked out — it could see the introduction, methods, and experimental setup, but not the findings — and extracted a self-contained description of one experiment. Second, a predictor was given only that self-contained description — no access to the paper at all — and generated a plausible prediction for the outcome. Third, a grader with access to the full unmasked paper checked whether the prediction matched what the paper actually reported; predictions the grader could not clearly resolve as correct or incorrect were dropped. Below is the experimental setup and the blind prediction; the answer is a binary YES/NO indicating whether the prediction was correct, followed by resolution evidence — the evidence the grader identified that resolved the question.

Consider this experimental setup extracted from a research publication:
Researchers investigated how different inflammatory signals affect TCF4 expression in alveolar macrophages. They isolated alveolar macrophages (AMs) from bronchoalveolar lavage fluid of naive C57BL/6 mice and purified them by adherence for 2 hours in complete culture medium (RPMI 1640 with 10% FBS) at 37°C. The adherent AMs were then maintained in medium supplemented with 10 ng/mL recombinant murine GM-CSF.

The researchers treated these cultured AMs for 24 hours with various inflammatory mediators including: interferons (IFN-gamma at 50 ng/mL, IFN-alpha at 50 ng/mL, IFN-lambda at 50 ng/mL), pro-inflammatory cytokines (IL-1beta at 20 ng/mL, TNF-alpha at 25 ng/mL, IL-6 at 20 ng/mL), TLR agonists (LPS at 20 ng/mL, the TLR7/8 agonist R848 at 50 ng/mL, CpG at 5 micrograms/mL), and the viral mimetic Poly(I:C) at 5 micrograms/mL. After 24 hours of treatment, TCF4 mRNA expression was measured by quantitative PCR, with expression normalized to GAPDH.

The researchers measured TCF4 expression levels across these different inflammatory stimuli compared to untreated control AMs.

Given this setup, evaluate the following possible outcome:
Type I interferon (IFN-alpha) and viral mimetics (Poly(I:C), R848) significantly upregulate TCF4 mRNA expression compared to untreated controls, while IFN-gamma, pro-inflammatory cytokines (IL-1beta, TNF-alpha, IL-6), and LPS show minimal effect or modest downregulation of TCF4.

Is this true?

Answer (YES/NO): NO